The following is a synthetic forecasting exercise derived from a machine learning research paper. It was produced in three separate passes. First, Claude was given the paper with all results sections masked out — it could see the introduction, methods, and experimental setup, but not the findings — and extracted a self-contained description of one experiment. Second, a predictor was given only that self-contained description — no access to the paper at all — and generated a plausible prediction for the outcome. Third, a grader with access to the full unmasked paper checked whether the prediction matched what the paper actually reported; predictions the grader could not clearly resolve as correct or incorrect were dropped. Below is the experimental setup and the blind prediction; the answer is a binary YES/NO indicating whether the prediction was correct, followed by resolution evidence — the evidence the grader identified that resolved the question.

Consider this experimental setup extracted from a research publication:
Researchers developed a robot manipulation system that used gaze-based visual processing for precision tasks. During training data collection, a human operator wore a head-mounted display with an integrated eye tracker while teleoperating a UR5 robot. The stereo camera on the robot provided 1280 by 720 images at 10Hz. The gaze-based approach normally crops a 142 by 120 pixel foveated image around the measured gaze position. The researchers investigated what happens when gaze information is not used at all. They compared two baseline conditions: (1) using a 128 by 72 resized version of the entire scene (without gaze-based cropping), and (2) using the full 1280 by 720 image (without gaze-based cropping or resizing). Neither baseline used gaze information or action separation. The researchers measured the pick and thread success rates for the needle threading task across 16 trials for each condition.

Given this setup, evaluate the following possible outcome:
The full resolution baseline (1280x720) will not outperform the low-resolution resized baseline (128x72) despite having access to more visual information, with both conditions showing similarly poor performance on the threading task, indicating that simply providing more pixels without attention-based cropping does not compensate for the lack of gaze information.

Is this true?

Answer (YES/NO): NO